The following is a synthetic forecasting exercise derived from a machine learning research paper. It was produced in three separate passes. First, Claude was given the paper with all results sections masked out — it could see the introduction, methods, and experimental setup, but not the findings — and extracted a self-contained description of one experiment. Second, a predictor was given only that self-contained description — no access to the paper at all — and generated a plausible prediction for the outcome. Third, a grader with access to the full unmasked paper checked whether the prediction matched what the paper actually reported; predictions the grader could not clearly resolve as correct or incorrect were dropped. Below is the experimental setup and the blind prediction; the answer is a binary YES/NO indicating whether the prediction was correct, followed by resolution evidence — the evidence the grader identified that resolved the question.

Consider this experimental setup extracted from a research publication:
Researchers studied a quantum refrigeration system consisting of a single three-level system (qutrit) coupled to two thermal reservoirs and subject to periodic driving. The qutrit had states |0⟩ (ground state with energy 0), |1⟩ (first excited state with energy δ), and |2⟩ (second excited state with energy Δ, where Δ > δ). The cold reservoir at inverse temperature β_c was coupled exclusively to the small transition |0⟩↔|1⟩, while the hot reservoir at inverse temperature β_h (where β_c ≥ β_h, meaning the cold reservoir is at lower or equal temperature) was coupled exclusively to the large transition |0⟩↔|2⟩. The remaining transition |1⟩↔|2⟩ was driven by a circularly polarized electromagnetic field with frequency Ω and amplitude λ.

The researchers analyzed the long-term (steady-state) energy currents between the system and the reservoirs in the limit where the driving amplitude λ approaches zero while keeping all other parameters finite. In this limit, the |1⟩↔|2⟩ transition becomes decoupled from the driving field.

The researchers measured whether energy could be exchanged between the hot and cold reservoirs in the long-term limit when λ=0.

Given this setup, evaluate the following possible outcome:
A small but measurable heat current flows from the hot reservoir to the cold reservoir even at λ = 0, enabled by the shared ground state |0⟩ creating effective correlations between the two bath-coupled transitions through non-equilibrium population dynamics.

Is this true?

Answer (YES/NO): NO